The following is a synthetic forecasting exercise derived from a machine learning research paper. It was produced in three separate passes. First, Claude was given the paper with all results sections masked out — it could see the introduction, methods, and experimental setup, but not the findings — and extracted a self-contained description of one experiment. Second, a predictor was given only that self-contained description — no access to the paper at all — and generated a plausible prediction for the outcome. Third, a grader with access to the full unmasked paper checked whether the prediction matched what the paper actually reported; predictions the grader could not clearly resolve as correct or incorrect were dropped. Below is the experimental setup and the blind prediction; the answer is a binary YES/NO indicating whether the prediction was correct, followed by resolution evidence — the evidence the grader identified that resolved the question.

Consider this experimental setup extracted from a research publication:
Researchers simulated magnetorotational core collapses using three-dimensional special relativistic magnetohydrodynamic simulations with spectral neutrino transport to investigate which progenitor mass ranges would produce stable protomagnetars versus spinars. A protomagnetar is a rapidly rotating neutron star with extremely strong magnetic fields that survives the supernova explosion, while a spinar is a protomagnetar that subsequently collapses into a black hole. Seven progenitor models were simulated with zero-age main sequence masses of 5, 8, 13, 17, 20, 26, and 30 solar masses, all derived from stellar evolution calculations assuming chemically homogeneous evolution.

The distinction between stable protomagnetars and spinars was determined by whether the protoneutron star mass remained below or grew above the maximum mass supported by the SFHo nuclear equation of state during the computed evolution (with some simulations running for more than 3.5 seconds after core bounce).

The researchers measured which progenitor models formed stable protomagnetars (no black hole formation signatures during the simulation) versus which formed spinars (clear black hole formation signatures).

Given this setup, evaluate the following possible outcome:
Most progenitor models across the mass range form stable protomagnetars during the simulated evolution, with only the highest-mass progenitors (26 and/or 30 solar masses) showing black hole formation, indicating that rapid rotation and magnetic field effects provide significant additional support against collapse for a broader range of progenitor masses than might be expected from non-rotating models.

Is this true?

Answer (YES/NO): YES